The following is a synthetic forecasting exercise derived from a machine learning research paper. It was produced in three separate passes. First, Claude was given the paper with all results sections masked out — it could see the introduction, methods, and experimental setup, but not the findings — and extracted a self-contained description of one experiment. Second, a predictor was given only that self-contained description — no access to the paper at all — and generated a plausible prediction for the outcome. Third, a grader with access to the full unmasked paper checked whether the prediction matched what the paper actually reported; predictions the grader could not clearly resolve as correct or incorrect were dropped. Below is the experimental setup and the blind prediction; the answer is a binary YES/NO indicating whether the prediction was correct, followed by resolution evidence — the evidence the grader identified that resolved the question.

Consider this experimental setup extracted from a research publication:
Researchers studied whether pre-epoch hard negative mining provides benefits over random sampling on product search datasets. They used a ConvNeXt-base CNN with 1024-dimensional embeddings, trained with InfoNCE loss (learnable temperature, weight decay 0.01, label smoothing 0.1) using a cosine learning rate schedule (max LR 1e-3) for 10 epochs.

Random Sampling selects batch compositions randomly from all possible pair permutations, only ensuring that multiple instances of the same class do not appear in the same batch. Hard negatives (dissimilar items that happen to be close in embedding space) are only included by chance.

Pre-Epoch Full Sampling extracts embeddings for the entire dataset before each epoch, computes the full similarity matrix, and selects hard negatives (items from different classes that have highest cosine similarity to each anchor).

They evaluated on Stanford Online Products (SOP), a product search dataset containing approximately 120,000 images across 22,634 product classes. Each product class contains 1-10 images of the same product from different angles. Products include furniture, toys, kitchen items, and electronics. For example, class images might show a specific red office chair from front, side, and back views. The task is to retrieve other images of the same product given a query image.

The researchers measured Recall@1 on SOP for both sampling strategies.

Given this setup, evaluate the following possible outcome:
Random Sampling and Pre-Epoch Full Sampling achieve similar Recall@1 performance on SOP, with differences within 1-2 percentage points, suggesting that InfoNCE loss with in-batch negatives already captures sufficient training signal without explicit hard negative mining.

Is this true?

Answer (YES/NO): NO